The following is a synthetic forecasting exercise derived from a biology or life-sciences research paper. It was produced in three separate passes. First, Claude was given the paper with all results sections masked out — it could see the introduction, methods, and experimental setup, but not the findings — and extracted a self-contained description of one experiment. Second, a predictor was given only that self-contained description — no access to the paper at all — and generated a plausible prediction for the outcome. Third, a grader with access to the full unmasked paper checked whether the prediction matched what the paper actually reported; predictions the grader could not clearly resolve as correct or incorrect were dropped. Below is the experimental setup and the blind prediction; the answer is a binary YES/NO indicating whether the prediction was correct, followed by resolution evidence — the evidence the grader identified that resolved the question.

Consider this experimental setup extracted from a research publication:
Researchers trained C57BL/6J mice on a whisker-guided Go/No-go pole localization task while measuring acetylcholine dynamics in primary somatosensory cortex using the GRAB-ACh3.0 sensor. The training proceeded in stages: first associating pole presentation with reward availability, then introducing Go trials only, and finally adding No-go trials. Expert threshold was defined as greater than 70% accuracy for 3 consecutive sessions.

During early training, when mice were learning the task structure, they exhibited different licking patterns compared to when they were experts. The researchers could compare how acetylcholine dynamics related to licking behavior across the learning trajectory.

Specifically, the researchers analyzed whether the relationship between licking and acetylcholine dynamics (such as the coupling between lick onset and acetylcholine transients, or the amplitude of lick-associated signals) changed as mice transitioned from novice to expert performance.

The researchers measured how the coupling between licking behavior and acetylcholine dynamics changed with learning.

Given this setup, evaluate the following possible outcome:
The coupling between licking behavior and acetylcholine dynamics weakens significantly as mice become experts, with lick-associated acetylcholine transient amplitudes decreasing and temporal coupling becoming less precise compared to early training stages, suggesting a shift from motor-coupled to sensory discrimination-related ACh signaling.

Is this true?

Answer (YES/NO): NO